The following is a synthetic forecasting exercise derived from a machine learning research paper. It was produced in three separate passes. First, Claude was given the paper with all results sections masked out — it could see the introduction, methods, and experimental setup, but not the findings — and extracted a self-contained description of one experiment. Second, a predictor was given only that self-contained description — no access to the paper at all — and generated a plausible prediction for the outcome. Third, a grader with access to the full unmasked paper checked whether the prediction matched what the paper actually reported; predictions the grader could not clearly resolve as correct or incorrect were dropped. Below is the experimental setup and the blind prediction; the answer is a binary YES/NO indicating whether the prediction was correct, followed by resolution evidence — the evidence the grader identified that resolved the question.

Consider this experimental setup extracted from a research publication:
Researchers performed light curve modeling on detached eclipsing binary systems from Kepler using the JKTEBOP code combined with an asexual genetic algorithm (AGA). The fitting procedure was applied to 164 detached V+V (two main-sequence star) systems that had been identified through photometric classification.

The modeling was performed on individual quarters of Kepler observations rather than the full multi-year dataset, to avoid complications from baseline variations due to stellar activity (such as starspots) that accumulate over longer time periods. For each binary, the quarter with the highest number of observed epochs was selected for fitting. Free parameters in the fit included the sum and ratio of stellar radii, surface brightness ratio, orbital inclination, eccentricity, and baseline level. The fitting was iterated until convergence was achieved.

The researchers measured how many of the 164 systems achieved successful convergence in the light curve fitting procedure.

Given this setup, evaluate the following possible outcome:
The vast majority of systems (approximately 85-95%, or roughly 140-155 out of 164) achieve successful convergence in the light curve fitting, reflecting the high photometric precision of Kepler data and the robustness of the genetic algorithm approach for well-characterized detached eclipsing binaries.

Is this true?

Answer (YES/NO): NO